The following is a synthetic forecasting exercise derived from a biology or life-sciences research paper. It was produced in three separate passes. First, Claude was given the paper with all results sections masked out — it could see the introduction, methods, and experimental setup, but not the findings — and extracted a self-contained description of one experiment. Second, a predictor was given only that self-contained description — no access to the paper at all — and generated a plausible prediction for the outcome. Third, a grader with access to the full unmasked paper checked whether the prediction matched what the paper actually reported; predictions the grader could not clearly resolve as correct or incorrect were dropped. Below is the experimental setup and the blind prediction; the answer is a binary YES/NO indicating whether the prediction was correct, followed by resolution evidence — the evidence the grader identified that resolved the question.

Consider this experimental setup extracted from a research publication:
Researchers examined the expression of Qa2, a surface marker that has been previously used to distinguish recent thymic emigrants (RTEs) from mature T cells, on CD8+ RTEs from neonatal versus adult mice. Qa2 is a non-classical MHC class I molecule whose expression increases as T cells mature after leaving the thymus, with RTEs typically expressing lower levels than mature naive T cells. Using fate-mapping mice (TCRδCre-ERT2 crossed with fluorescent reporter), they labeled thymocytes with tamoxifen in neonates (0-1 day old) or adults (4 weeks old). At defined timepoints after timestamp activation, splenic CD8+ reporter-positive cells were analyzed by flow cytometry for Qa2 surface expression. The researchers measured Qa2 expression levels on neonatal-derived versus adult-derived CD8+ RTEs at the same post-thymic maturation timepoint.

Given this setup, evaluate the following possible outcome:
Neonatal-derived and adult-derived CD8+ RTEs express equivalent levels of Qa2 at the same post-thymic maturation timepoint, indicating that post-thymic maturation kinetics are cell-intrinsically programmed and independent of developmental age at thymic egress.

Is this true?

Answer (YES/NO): NO